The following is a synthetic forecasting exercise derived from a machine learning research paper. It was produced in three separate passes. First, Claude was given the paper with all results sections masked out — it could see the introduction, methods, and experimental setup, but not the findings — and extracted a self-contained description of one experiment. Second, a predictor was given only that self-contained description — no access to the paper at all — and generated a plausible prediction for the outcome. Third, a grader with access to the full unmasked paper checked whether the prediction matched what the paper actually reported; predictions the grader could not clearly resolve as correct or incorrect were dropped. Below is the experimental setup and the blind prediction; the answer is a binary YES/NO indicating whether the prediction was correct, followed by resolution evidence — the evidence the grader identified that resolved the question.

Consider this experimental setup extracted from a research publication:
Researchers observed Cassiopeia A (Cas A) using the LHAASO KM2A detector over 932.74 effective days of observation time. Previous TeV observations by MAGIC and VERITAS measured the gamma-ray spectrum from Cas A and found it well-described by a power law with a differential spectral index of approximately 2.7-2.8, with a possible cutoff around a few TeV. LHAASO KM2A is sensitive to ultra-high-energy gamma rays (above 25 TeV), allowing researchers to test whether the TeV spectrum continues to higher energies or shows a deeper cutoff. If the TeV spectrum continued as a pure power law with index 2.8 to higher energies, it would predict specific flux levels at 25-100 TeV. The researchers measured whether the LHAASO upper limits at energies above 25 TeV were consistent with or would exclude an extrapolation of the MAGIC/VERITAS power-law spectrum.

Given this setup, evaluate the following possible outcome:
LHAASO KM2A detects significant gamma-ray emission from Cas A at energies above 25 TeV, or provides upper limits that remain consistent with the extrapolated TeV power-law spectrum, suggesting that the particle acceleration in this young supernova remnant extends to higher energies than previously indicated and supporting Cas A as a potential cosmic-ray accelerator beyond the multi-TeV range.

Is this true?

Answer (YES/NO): NO